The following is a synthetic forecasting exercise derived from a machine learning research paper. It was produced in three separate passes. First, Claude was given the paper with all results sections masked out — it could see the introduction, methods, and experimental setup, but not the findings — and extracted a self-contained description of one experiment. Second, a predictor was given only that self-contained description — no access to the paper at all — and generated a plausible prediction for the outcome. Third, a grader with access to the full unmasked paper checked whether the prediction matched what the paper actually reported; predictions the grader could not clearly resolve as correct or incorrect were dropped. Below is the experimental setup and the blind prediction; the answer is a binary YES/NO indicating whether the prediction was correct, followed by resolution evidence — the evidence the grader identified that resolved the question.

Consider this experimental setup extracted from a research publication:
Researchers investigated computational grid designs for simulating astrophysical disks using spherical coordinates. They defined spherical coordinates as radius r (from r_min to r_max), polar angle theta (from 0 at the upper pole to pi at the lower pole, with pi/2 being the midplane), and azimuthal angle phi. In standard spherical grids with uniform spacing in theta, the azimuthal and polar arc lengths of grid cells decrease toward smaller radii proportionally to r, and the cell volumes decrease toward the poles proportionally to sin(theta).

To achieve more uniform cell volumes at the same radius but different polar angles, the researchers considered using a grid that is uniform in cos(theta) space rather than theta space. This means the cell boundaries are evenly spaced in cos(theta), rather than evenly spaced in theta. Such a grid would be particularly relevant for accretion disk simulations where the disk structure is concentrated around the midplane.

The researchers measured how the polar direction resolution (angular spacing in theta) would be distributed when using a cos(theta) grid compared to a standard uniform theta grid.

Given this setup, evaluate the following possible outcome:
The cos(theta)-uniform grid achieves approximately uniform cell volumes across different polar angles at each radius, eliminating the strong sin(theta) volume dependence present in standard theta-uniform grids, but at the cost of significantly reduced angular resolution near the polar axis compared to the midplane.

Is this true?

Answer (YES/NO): YES